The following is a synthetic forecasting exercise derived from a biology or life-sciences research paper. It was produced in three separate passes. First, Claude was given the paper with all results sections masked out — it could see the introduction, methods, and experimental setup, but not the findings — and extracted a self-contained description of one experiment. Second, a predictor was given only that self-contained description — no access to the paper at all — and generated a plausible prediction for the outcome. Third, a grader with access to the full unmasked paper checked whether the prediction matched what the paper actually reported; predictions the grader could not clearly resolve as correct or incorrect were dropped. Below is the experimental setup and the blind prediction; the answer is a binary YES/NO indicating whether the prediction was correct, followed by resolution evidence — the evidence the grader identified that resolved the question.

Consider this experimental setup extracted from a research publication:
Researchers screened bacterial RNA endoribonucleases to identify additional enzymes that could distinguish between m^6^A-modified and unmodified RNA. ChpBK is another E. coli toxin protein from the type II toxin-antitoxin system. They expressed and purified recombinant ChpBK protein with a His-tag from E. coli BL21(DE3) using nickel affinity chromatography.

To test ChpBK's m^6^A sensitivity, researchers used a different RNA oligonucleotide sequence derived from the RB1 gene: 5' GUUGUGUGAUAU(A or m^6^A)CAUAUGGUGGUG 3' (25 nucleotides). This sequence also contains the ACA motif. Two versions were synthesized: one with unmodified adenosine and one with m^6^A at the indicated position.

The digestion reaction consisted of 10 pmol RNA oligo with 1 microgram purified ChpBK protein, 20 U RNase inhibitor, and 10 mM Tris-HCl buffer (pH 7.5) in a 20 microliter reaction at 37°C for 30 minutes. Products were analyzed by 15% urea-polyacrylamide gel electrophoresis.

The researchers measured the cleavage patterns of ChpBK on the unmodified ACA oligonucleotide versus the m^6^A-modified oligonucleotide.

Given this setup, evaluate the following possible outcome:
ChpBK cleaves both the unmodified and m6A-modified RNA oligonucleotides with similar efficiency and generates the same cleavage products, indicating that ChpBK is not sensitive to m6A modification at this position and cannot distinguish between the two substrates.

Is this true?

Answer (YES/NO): NO